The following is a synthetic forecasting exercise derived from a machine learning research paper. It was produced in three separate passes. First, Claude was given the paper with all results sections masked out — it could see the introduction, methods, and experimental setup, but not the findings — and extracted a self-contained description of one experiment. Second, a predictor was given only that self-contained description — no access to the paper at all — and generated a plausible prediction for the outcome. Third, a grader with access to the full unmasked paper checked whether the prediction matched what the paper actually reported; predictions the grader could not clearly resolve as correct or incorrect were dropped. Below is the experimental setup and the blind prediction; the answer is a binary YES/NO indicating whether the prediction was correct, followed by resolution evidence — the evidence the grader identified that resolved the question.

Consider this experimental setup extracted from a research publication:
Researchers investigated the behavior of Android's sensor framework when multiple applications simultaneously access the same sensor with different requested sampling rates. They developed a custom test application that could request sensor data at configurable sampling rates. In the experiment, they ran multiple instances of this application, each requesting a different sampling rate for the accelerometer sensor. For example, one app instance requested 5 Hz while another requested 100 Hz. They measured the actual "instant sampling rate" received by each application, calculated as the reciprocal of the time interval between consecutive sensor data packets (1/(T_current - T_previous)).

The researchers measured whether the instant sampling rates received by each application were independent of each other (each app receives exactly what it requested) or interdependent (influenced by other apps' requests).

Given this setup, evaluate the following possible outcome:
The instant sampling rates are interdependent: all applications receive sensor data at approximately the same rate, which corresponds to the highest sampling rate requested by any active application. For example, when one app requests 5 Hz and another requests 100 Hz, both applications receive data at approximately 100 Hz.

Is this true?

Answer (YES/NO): YES